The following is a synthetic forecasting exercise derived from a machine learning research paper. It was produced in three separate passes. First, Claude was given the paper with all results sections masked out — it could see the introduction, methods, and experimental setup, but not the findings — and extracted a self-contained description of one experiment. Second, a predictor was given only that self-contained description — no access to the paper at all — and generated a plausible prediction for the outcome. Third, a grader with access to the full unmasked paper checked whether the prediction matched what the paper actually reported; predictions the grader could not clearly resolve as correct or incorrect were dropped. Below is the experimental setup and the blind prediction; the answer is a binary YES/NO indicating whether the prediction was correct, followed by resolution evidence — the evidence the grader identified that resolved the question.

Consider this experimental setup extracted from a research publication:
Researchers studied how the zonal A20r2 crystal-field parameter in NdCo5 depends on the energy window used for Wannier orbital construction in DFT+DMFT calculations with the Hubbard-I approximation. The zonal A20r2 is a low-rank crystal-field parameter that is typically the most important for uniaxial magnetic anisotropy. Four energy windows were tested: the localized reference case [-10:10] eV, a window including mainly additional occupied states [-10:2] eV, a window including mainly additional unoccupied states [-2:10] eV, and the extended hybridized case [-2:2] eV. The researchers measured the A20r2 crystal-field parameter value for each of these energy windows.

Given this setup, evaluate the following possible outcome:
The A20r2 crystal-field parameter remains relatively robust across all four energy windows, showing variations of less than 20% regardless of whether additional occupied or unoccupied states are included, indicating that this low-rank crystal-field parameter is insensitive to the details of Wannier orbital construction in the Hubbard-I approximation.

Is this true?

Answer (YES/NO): NO